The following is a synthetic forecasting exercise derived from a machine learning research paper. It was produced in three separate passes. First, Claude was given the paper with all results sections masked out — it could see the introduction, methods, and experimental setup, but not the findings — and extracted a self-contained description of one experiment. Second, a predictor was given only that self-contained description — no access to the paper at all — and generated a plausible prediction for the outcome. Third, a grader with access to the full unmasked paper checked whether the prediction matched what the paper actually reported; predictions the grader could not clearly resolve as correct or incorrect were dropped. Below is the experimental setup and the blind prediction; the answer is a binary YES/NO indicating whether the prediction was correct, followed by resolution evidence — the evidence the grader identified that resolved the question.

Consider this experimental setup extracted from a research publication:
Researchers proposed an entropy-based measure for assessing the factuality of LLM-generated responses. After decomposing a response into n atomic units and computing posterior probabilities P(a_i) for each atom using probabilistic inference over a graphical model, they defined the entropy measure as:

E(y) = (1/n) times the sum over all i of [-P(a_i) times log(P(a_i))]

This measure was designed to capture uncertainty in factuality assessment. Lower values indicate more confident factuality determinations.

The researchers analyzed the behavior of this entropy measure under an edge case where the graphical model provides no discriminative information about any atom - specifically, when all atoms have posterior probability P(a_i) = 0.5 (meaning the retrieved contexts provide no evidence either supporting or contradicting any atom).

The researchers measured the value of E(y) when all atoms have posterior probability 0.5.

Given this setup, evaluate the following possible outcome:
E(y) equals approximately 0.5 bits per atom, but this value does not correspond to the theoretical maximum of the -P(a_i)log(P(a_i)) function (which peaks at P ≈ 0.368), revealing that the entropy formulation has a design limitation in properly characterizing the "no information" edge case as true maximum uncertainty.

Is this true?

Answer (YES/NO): NO